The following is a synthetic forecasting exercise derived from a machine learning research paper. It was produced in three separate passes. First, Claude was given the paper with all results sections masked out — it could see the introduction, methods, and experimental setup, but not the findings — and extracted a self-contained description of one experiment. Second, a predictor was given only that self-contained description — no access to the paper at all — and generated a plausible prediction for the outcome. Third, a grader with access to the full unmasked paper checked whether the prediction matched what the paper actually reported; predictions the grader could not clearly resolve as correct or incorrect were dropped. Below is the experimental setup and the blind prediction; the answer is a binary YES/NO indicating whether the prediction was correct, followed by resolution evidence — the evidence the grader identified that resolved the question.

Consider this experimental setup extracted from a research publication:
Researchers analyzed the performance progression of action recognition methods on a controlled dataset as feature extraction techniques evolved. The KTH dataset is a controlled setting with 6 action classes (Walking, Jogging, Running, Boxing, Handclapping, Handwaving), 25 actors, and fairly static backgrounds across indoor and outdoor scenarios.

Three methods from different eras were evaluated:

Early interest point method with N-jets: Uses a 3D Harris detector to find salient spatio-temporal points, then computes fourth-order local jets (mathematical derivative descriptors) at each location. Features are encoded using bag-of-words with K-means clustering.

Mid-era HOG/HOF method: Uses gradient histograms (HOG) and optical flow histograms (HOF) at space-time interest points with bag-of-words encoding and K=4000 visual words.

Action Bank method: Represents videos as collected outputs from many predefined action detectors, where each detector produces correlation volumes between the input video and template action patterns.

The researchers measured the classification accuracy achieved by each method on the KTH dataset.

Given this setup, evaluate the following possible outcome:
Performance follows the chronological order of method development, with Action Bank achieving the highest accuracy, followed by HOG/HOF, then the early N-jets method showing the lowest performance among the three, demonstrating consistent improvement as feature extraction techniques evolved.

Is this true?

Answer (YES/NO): YES